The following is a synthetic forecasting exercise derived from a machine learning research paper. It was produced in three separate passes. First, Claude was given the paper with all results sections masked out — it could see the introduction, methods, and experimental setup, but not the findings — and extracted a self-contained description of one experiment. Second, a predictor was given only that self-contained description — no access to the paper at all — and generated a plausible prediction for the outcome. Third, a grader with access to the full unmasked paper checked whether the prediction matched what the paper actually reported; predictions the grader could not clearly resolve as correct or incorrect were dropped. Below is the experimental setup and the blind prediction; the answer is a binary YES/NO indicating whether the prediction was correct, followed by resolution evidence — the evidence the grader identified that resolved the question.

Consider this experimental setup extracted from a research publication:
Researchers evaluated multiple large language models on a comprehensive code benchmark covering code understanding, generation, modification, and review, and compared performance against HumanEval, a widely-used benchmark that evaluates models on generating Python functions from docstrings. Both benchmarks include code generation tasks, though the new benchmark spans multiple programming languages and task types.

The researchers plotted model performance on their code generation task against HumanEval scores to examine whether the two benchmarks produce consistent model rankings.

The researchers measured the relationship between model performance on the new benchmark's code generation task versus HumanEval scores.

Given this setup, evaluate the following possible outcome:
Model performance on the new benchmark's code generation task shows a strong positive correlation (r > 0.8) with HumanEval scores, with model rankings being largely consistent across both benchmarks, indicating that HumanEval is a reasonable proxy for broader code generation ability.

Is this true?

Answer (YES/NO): NO